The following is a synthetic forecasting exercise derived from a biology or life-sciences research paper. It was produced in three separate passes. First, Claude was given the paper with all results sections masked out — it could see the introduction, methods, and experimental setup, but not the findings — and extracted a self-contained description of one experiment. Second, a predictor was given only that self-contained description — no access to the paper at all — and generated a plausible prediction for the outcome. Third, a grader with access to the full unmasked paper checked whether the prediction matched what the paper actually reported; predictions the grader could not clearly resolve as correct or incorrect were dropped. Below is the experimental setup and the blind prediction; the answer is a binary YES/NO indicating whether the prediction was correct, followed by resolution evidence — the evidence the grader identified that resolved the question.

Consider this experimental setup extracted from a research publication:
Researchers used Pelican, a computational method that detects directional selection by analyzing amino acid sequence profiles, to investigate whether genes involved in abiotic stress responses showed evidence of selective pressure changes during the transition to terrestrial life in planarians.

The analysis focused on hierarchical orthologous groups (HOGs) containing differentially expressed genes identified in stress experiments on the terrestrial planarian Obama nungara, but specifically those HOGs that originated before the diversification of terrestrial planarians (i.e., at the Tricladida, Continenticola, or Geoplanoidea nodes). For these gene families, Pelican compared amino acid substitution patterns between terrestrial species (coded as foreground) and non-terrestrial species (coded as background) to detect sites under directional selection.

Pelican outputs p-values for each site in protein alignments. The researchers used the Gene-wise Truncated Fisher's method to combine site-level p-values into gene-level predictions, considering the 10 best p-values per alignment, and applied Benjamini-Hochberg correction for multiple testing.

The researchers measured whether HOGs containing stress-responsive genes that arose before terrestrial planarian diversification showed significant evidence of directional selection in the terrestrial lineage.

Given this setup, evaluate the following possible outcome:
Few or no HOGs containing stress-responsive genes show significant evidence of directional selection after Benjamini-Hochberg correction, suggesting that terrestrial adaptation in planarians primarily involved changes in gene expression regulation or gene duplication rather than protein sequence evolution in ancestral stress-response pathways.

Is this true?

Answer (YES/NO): NO